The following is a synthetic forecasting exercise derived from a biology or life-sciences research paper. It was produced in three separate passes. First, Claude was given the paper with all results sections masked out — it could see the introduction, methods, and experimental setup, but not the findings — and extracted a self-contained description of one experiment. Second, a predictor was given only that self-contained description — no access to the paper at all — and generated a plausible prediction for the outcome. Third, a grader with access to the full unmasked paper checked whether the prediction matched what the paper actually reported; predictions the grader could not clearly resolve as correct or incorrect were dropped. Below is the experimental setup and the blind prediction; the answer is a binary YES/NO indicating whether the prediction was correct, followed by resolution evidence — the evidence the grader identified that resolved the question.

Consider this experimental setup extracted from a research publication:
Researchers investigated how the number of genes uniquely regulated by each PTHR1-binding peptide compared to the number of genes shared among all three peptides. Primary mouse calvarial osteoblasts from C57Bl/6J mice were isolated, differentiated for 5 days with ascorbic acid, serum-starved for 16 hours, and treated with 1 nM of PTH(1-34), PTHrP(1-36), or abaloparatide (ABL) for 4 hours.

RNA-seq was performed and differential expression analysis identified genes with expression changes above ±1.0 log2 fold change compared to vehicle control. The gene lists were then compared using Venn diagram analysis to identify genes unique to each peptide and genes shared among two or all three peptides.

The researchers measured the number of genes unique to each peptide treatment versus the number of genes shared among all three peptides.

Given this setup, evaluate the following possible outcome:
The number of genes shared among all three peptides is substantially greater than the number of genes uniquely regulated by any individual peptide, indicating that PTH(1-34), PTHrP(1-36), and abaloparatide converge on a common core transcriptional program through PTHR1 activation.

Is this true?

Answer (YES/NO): NO